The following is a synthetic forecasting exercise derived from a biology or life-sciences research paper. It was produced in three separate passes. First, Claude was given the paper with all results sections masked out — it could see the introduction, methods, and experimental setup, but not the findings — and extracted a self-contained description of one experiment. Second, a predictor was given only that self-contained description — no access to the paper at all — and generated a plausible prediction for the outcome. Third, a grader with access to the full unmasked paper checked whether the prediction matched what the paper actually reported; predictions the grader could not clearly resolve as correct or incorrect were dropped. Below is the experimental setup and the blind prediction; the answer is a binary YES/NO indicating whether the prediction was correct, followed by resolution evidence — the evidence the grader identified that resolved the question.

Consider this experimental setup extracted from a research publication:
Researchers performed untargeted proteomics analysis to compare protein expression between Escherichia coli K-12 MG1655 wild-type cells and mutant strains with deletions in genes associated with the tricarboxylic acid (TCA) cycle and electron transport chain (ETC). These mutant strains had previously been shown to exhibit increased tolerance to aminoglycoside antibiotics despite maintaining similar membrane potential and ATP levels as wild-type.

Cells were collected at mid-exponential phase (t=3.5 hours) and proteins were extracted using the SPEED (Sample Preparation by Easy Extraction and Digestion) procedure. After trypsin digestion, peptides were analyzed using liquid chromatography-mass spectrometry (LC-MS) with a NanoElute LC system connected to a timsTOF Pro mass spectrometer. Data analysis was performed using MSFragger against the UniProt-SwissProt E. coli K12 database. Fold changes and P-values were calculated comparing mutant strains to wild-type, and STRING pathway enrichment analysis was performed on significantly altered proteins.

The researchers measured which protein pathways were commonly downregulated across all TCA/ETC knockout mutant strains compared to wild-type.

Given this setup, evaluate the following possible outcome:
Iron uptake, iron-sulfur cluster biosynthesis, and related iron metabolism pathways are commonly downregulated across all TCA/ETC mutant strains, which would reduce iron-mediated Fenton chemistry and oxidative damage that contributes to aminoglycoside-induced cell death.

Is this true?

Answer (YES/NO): NO